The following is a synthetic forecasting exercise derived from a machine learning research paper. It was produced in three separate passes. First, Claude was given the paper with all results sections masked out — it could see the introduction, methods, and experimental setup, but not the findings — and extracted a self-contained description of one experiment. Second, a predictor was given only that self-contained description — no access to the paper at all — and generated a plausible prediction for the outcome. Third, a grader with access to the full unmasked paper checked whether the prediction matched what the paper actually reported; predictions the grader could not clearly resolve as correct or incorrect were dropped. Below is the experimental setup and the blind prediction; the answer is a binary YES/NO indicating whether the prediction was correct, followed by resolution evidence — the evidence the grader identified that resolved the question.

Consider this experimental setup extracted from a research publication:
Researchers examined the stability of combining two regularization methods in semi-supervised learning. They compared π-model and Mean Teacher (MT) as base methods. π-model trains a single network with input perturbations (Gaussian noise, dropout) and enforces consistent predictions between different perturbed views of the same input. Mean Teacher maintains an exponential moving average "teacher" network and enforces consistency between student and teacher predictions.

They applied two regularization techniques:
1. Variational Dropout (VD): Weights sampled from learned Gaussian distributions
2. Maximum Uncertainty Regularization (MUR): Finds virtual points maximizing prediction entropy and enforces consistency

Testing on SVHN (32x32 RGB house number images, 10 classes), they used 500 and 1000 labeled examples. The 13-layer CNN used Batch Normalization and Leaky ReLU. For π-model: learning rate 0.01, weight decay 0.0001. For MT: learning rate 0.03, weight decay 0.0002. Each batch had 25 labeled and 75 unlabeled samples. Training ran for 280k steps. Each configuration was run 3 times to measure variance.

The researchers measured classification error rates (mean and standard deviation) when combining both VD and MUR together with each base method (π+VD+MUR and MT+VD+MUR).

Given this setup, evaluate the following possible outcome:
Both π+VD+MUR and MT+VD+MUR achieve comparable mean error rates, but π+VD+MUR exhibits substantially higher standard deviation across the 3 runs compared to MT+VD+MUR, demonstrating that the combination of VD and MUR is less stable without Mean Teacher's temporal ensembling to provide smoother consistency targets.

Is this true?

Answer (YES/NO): NO